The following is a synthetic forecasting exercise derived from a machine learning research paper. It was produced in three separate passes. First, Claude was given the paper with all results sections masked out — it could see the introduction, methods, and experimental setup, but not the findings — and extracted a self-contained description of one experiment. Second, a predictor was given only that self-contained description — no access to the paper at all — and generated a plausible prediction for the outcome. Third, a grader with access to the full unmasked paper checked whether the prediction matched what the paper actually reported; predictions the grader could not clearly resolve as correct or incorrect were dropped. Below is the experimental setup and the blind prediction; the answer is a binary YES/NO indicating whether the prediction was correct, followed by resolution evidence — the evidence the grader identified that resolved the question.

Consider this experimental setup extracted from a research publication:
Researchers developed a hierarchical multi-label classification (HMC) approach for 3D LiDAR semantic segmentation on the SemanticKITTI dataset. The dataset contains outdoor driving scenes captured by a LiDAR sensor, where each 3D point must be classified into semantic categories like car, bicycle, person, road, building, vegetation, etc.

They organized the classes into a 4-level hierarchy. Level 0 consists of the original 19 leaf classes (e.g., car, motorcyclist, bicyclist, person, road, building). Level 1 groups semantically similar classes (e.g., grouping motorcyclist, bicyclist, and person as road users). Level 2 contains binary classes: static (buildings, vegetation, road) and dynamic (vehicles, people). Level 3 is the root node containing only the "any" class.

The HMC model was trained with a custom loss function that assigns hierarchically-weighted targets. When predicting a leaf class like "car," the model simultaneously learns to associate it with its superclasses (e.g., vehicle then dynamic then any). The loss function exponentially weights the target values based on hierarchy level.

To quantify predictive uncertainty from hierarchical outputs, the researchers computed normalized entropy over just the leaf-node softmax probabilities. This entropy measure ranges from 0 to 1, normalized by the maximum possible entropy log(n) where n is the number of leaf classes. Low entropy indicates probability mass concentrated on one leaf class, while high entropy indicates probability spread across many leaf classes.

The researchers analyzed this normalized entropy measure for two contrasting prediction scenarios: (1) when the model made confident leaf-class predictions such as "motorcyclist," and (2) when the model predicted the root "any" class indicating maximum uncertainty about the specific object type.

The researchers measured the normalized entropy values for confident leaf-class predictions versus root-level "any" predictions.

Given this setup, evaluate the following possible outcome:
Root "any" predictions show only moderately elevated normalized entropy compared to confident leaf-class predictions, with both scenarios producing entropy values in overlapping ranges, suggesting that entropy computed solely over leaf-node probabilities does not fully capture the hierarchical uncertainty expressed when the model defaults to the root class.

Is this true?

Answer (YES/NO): NO